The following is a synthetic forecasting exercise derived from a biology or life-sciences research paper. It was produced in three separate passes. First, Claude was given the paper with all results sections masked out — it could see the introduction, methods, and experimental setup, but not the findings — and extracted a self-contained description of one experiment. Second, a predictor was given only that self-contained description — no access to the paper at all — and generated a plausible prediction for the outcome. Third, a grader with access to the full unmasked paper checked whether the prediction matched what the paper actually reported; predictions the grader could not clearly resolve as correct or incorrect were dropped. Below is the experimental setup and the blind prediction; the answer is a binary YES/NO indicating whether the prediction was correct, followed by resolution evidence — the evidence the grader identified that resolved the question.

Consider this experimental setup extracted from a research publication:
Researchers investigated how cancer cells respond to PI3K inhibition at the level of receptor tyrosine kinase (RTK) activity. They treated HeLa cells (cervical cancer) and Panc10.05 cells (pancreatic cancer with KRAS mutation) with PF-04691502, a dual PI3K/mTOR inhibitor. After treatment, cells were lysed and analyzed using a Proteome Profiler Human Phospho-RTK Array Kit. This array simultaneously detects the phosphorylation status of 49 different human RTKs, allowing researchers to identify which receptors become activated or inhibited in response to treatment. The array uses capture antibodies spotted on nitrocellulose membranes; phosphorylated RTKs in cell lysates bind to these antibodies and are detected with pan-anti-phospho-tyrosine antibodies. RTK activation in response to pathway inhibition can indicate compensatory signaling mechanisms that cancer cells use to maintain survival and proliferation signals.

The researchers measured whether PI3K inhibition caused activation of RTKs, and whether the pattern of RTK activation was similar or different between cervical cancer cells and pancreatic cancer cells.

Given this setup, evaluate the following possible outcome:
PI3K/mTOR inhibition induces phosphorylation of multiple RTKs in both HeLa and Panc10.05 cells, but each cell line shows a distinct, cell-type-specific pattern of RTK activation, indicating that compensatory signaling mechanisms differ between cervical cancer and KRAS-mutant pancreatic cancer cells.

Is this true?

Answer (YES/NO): YES